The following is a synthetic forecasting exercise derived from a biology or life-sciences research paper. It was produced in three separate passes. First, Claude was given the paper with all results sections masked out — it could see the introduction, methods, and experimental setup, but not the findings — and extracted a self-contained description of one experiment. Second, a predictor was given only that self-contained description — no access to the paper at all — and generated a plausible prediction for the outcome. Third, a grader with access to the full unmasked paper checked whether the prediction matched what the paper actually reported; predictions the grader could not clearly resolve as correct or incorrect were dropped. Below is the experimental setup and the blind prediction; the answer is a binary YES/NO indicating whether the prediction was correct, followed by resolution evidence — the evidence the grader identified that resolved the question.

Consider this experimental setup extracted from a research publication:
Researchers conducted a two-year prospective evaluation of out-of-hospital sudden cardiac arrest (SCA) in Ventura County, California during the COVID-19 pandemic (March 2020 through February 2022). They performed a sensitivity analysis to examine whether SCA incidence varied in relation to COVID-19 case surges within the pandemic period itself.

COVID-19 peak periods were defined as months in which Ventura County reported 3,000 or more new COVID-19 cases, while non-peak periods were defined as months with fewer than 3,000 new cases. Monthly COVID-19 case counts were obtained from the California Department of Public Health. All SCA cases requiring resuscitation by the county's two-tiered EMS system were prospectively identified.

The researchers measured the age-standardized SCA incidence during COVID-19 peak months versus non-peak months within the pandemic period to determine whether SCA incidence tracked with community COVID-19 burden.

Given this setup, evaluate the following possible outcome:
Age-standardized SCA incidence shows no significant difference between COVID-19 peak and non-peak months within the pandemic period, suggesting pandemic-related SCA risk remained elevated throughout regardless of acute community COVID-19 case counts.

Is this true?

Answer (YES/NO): NO